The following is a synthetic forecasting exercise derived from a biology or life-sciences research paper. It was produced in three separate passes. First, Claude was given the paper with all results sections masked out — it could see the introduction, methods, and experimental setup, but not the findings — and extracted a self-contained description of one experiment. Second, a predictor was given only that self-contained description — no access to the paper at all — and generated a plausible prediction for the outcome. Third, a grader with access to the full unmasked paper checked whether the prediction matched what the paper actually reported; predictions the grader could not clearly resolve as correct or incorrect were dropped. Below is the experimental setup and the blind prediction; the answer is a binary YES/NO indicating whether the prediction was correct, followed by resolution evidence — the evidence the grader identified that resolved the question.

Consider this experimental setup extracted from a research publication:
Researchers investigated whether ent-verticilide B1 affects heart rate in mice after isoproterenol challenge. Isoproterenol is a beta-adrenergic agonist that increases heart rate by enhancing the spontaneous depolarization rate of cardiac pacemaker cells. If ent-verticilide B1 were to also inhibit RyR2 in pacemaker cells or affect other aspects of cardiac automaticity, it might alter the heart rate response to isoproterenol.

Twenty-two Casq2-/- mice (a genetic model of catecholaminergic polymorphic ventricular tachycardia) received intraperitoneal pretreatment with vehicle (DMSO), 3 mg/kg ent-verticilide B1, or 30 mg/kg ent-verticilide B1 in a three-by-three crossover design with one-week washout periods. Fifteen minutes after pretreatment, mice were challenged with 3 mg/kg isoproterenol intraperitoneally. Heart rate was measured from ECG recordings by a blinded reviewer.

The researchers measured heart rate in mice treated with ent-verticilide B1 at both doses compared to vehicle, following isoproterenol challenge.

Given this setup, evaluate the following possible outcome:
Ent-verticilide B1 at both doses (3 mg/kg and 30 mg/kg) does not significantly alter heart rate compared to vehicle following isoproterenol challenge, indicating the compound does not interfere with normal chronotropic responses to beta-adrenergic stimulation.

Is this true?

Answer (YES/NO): YES